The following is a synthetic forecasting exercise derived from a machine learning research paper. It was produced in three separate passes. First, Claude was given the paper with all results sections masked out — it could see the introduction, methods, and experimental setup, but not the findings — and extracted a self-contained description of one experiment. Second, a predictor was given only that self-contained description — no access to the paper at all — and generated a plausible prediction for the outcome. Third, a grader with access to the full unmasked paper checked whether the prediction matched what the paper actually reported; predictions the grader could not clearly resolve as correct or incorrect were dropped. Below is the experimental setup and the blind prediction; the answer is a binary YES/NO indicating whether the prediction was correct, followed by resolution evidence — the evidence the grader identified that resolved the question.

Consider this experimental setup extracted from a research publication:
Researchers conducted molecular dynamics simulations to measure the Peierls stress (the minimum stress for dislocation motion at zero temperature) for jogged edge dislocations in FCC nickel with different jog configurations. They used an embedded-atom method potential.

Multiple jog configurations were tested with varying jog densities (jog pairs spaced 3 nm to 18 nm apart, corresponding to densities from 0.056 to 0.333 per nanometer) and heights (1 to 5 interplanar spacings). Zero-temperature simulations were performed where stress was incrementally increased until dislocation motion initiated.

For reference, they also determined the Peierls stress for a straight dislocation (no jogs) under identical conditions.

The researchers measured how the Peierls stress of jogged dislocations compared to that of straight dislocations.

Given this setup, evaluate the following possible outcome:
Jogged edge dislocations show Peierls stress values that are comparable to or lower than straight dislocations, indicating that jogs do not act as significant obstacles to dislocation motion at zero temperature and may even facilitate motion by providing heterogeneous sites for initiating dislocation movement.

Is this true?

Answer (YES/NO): NO